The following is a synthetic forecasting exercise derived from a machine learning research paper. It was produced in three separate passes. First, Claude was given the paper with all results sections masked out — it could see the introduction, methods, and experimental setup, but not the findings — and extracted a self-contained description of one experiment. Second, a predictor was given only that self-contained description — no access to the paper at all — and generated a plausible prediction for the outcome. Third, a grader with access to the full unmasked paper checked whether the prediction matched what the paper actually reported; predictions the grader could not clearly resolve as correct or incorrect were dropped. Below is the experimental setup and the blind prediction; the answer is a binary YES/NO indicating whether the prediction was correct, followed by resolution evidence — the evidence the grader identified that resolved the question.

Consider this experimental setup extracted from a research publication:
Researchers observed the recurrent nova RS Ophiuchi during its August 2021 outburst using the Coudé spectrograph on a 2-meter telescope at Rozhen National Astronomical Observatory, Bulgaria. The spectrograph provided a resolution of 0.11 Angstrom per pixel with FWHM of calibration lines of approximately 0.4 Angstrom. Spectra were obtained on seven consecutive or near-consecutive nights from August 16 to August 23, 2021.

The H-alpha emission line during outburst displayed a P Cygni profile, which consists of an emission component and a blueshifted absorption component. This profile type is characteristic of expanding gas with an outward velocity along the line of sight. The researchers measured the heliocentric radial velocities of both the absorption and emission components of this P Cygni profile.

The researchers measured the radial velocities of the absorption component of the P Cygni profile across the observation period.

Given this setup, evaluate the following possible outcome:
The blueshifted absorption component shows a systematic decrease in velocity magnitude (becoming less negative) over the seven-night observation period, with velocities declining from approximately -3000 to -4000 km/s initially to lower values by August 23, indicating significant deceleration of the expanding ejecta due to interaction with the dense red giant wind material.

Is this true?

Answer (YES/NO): NO